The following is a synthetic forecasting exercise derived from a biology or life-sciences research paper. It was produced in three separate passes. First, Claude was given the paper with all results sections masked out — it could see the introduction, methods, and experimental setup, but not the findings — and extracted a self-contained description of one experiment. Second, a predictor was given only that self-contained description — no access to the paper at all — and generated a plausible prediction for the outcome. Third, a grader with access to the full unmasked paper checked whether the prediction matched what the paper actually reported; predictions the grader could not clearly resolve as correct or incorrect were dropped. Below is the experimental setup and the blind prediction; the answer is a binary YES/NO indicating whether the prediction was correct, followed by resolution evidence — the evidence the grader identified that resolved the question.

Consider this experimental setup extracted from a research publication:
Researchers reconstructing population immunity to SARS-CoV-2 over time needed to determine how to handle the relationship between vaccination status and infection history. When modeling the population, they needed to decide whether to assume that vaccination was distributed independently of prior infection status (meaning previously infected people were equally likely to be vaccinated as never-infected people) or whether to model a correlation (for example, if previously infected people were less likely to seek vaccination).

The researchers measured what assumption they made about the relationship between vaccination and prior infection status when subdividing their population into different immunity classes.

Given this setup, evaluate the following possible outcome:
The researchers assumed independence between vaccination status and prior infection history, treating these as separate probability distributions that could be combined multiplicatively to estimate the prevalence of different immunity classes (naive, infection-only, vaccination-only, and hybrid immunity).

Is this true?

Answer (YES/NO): YES